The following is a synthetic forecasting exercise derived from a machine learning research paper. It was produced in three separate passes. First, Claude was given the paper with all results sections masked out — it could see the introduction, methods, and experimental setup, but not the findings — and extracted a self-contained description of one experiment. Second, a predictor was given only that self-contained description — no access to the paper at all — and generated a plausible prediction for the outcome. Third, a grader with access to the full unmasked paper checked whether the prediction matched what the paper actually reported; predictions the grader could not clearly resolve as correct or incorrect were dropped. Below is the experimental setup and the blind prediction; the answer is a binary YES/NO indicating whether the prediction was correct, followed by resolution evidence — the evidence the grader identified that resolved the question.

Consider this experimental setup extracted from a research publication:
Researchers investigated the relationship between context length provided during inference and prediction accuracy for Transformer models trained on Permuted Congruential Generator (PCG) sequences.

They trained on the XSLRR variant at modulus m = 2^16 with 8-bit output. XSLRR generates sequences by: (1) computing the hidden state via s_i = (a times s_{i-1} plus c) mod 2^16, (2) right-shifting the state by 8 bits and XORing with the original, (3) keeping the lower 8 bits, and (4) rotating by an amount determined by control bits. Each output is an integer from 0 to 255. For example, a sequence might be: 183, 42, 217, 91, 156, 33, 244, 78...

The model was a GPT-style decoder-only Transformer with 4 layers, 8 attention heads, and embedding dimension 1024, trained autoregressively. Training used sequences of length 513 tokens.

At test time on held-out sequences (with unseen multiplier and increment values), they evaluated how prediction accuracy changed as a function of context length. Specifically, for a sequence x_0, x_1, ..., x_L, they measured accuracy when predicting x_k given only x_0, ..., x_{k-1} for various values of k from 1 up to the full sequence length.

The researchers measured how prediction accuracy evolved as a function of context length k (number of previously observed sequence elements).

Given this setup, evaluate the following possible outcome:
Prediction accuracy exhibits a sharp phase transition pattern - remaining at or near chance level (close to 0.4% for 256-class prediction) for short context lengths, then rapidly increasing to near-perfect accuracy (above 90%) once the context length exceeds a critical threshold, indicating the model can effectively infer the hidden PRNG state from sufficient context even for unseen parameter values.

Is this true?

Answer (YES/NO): NO